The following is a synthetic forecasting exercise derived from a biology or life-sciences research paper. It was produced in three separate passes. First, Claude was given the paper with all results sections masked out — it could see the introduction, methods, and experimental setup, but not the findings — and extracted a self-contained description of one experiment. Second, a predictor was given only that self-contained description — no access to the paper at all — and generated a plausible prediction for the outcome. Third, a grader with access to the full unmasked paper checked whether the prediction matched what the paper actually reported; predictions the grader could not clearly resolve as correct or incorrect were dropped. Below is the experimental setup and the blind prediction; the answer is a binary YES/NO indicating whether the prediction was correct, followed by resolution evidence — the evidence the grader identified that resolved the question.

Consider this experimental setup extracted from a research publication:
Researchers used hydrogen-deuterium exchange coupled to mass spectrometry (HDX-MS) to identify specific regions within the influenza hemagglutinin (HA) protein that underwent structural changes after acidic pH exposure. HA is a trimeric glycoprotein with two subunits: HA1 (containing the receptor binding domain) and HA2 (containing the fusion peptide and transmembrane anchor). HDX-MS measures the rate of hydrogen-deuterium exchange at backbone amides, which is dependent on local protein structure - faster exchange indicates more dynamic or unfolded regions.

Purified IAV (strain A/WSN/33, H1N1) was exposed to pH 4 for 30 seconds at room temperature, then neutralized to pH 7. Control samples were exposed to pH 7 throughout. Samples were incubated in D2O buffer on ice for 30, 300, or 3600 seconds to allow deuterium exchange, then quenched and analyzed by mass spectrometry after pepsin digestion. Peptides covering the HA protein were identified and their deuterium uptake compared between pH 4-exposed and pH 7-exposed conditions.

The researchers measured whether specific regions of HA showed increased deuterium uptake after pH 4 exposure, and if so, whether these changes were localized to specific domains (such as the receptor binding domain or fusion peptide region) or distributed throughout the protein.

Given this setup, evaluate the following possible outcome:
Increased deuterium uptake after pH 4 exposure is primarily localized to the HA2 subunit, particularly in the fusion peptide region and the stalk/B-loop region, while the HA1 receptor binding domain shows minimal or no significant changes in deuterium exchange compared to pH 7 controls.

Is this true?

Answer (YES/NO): NO